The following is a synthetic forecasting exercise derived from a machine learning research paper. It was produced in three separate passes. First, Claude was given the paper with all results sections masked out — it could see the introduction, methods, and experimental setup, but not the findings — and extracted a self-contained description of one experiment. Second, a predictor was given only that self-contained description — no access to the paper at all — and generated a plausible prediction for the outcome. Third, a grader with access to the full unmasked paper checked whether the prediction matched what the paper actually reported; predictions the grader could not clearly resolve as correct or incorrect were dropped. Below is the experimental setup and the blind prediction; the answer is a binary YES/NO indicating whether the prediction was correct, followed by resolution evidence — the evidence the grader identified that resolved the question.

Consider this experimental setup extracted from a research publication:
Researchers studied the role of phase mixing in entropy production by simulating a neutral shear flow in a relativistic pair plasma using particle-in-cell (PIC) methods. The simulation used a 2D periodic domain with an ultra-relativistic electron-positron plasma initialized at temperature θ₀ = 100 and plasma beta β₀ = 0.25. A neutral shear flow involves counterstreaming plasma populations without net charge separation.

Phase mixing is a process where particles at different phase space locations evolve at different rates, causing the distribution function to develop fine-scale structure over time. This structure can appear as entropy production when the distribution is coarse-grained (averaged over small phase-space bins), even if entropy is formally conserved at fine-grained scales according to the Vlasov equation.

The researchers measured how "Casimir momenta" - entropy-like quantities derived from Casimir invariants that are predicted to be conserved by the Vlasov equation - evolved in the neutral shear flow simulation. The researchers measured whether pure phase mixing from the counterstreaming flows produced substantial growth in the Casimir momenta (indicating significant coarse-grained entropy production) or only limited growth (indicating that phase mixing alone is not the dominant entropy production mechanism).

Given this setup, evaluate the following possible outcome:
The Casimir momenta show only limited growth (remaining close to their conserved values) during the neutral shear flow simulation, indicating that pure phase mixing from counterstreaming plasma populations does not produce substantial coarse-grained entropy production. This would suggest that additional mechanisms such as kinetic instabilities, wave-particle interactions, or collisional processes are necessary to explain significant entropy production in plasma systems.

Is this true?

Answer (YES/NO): YES